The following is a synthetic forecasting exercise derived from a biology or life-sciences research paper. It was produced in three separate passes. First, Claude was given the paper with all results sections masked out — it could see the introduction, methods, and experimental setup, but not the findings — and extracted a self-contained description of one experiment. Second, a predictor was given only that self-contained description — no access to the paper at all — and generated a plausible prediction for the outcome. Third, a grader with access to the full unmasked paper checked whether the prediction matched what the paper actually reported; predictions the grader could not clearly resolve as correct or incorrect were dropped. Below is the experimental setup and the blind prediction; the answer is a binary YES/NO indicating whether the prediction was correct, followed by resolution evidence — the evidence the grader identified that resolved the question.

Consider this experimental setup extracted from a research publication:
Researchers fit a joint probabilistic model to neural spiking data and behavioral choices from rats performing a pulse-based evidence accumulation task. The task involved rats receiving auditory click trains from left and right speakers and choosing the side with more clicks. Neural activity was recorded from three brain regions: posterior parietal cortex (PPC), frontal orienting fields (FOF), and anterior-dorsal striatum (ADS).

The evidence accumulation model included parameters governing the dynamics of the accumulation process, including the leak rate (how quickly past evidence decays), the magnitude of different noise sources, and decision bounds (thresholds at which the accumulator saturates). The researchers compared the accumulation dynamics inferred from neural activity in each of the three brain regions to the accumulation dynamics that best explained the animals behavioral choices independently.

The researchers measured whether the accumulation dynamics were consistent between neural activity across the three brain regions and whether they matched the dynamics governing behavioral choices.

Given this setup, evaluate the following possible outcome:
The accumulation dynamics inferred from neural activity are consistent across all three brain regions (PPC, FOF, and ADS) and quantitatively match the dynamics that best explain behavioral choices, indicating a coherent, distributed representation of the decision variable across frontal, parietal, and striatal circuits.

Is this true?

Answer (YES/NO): NO